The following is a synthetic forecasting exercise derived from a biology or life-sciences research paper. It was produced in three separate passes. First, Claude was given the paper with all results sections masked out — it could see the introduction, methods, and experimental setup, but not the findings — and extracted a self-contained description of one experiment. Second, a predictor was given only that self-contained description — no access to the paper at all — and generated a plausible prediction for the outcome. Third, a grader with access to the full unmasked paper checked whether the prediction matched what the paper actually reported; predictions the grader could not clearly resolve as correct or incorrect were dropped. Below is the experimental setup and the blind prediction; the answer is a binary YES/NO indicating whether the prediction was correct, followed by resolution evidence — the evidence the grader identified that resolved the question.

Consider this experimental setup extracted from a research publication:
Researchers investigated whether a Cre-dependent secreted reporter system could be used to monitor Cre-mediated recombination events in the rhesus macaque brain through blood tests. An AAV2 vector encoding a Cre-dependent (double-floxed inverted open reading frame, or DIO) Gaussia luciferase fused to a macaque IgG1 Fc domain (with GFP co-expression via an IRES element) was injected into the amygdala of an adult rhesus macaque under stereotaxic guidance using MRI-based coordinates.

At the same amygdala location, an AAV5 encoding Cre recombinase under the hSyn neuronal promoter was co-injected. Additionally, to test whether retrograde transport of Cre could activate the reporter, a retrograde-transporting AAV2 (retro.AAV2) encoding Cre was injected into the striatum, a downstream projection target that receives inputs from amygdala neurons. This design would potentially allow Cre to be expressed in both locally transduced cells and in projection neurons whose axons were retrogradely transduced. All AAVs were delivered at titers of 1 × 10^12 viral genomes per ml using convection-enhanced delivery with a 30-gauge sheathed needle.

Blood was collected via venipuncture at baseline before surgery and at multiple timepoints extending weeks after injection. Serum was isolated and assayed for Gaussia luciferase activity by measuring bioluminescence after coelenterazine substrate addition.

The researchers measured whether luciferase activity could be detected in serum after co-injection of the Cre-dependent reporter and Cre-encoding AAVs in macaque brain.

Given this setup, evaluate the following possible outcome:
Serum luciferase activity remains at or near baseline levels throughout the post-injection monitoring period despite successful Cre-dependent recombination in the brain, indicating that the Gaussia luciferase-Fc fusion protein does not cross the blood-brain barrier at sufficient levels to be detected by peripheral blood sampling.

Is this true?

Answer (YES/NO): NO